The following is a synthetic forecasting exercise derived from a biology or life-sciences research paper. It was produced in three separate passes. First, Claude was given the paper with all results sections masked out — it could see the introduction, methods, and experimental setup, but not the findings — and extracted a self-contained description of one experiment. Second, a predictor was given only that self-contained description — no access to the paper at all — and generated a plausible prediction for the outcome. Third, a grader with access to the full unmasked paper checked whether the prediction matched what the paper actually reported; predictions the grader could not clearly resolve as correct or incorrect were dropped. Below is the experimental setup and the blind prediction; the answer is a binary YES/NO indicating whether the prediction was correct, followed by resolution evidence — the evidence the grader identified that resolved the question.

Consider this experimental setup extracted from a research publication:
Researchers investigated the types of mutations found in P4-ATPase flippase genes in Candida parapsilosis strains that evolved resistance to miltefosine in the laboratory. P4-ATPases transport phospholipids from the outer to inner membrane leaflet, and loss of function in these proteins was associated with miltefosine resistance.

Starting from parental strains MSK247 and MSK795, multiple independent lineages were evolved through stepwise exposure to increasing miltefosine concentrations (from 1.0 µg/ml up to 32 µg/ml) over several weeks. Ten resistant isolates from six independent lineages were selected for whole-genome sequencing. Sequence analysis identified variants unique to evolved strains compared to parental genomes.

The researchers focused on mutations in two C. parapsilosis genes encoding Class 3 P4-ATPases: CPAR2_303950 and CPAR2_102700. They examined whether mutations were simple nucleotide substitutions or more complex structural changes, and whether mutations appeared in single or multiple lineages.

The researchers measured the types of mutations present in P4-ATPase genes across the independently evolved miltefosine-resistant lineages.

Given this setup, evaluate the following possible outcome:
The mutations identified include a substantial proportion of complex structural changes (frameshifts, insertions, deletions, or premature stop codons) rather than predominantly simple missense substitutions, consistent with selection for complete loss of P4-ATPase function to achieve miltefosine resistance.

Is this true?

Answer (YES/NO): YES